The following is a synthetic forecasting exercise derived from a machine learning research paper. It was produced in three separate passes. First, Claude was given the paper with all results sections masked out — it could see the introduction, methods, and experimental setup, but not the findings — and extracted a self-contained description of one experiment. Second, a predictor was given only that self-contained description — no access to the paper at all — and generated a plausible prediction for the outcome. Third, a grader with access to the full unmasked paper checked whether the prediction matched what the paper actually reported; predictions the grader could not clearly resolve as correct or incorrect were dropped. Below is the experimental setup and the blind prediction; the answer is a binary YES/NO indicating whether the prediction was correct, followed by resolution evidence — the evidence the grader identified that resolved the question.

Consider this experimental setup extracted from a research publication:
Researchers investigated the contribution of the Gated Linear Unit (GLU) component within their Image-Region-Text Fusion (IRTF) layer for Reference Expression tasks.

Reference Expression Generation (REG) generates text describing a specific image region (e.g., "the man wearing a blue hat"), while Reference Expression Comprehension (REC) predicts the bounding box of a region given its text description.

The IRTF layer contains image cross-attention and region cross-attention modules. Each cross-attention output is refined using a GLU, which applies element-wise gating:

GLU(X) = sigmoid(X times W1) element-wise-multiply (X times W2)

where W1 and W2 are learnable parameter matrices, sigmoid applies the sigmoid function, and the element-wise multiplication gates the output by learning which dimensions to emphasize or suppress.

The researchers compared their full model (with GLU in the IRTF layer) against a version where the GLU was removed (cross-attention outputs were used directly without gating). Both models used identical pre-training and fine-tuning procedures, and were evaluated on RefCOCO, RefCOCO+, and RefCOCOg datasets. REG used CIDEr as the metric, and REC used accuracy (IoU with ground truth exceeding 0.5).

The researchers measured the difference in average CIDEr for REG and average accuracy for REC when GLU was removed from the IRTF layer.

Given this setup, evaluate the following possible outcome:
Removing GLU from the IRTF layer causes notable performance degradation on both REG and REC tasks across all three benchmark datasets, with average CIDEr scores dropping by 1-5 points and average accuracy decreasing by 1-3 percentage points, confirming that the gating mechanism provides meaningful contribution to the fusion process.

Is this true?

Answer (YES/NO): NO